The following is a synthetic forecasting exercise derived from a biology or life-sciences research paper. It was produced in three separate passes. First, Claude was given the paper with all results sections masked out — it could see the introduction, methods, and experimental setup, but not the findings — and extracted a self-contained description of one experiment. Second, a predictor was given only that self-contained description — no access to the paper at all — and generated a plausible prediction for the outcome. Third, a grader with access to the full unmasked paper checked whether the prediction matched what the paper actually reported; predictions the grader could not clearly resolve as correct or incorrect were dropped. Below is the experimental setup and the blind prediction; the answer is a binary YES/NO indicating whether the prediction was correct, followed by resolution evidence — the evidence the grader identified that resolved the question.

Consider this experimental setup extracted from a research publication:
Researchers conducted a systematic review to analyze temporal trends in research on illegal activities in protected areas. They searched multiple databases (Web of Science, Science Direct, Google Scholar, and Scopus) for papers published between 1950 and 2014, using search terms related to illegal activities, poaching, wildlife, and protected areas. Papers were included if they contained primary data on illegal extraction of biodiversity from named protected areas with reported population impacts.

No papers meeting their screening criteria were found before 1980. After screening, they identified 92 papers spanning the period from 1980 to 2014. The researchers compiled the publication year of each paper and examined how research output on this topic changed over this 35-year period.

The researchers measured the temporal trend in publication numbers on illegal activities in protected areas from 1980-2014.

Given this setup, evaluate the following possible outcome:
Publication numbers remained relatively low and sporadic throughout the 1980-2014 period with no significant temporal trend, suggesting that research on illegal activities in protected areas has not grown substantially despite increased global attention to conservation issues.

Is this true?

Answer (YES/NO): NO